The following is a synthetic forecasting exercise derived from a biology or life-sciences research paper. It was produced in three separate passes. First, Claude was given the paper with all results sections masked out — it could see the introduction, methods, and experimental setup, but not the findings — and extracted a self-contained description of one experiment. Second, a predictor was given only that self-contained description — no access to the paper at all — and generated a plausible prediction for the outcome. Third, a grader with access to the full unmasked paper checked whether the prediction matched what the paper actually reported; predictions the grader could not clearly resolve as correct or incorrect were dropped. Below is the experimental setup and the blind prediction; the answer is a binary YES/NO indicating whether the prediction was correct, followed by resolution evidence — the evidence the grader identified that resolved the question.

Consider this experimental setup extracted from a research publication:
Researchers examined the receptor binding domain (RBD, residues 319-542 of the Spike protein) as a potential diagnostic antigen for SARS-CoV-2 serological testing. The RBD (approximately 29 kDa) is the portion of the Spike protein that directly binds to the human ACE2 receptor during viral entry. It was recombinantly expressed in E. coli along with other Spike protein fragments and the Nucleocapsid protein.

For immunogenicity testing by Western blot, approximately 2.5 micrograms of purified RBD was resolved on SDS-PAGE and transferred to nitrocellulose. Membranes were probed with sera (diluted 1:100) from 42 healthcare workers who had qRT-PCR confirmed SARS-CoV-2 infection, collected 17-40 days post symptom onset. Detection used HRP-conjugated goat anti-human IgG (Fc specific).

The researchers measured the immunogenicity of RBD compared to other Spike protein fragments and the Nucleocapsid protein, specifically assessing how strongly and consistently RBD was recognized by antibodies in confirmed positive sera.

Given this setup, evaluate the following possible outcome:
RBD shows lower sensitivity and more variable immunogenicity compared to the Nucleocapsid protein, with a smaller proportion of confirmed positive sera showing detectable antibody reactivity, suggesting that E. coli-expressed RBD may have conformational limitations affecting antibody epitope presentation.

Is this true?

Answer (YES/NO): YES